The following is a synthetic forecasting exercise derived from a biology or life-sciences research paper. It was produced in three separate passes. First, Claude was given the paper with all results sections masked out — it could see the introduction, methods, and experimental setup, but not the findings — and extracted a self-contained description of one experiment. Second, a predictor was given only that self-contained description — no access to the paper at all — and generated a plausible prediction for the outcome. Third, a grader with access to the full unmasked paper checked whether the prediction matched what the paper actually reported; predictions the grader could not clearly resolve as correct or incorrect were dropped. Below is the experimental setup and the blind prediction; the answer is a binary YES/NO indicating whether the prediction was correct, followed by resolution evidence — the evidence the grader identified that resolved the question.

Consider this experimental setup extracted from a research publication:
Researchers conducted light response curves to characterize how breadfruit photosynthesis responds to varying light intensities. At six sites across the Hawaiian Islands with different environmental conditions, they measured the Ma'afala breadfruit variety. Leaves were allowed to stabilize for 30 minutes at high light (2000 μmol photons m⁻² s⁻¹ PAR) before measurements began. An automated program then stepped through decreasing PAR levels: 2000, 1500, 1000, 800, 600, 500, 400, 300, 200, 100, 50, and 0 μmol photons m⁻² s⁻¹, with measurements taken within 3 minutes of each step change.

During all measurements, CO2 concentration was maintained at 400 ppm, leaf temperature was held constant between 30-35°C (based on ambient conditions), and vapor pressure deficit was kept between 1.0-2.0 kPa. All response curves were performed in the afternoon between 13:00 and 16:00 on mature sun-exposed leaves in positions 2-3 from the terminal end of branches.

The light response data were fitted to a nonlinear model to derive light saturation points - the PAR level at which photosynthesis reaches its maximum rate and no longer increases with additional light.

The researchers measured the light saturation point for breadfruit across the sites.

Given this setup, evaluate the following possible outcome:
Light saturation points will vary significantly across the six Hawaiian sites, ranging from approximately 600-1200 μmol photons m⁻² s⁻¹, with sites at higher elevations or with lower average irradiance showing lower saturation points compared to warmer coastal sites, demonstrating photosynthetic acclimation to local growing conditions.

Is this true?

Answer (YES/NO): NO